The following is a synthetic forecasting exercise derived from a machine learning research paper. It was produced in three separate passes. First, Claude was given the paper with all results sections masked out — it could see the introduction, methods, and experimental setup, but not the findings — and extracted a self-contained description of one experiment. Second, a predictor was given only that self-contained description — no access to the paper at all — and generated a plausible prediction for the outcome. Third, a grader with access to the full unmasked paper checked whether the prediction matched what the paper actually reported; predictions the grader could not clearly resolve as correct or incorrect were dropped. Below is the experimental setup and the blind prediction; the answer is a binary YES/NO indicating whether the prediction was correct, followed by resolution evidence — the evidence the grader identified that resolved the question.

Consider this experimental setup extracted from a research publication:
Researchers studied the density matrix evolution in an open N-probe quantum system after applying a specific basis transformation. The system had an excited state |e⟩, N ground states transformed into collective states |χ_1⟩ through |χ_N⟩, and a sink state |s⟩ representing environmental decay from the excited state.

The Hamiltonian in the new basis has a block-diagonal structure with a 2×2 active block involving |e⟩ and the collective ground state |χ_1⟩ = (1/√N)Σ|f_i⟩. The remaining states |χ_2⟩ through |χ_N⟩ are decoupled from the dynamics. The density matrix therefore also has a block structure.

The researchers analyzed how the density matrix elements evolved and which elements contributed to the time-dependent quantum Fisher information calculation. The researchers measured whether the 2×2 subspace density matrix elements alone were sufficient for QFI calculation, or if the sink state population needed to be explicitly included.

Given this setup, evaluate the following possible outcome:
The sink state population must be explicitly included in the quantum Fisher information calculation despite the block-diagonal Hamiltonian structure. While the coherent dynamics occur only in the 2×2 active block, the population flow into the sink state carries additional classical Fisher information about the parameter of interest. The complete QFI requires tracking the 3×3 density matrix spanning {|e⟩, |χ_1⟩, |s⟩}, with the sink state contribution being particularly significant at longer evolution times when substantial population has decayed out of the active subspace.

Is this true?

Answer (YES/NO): YES